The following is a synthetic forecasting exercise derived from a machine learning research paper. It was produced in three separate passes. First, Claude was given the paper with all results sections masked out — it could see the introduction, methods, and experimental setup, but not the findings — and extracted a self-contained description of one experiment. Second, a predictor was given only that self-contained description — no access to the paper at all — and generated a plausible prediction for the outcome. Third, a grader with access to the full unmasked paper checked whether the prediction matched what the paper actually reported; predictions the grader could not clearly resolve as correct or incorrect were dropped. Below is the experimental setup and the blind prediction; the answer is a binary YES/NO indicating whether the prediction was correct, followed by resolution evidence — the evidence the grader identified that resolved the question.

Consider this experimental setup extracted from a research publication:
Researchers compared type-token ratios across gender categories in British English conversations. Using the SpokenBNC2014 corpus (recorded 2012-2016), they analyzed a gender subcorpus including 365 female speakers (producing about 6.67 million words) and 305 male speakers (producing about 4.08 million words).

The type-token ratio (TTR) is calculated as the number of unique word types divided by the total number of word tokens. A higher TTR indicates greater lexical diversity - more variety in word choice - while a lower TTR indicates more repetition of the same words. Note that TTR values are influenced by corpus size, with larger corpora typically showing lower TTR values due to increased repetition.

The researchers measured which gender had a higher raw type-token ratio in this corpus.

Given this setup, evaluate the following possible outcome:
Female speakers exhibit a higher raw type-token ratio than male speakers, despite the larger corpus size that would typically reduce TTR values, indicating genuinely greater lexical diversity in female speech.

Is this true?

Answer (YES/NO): NO